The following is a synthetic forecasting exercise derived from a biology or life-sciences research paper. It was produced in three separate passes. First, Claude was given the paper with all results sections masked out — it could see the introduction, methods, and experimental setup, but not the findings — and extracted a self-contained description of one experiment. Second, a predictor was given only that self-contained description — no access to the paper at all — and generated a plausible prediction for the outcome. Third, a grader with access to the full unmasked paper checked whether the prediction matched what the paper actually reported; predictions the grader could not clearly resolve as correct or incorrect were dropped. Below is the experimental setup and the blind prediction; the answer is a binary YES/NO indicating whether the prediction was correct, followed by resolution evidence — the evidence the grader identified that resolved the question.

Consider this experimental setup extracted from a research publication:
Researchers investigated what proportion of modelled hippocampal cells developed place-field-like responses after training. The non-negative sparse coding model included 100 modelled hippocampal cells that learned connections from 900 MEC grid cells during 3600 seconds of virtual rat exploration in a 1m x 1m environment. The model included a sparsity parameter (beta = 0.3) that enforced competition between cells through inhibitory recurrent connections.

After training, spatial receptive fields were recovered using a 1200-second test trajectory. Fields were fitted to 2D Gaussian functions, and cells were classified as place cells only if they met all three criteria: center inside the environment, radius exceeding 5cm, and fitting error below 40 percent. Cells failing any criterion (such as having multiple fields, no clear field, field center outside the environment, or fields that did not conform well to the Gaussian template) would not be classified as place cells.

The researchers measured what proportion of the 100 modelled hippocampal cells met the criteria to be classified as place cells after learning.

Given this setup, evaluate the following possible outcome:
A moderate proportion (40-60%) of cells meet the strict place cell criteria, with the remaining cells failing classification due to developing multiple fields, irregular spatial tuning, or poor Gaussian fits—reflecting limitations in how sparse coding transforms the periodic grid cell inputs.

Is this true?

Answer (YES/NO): NO